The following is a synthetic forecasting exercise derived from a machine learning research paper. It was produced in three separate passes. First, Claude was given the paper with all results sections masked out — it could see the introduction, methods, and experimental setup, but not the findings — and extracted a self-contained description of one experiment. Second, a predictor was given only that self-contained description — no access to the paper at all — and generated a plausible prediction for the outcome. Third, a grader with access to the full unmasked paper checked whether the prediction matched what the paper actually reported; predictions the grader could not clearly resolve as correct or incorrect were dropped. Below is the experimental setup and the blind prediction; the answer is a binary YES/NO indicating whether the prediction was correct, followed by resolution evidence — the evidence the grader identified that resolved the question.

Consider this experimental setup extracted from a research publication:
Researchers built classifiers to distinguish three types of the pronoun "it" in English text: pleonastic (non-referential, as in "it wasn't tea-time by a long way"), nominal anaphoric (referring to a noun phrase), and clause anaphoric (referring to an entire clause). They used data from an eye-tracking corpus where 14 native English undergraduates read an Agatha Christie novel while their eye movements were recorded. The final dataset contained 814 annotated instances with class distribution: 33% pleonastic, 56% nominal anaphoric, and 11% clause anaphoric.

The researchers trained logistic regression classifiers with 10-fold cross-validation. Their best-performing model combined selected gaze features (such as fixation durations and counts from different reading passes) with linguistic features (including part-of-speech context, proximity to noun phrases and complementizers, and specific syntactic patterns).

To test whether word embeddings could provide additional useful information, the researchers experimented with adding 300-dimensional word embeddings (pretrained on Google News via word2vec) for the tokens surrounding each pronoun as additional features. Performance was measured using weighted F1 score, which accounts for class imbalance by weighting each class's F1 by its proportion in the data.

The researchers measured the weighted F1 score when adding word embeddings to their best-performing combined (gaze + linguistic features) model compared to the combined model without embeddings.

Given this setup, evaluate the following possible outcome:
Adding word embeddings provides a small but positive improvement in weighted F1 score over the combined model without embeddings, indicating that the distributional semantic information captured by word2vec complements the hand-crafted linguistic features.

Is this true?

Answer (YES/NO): NO